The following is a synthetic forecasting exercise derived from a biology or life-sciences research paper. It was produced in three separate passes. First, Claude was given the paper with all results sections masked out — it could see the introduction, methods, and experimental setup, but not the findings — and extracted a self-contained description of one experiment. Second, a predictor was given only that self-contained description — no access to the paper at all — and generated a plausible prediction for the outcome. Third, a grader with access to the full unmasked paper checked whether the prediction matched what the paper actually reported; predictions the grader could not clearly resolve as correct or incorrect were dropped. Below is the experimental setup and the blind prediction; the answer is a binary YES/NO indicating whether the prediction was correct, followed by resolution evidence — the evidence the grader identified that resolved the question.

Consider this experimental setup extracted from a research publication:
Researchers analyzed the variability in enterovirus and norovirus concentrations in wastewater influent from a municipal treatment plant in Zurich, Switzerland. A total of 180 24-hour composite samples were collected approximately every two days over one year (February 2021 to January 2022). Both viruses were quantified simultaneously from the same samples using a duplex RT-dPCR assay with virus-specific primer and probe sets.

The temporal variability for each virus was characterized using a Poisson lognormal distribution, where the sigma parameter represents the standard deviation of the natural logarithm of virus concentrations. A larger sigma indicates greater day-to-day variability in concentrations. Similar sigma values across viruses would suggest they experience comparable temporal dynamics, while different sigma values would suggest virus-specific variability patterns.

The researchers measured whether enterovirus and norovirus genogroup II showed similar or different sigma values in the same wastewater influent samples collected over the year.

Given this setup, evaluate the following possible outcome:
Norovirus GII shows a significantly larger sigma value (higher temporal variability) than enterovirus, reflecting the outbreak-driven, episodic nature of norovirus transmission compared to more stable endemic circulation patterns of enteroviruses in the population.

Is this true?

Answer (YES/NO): NO